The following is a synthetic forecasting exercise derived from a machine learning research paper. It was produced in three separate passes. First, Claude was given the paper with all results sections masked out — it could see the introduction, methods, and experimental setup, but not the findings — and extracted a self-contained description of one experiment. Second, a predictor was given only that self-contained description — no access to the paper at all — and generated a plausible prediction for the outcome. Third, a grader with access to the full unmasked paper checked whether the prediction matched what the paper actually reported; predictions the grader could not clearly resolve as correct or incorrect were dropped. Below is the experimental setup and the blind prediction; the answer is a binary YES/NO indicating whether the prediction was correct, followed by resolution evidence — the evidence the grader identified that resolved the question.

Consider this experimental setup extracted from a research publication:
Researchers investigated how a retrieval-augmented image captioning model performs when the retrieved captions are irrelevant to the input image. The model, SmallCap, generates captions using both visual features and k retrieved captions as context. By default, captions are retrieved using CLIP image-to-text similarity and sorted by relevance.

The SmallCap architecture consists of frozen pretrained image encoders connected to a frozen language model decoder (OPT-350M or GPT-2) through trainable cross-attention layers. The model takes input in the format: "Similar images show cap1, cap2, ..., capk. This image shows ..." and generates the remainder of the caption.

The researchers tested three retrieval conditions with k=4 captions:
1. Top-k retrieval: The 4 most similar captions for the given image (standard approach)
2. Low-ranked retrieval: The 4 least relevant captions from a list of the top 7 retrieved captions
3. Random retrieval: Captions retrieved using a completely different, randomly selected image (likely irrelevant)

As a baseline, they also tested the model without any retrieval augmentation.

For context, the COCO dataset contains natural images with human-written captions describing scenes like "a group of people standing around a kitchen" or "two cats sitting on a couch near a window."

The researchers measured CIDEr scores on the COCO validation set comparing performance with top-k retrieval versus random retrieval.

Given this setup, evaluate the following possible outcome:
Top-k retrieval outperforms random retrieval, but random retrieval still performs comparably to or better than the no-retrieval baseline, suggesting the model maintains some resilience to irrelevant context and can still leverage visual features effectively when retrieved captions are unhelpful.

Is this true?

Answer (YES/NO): NO